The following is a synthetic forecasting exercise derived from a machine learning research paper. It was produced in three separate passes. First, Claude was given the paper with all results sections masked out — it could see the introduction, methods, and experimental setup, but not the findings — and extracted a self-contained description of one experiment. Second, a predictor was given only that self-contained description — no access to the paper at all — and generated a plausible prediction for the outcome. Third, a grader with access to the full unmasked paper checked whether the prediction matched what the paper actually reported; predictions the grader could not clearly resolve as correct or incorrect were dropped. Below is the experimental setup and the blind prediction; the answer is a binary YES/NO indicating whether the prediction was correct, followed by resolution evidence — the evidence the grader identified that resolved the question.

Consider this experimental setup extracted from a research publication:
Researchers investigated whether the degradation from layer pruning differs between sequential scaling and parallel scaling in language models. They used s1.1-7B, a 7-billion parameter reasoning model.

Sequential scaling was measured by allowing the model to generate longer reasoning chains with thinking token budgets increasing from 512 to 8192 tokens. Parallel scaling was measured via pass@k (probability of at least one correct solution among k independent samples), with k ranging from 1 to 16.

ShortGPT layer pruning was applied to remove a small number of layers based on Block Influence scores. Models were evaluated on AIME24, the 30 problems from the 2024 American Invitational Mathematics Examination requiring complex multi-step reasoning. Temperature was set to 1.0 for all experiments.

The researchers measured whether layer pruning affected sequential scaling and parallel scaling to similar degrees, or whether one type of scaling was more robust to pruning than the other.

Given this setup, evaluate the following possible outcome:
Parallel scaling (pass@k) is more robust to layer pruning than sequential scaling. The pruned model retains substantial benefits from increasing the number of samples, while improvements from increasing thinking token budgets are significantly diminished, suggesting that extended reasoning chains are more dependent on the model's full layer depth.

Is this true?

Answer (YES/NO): NO